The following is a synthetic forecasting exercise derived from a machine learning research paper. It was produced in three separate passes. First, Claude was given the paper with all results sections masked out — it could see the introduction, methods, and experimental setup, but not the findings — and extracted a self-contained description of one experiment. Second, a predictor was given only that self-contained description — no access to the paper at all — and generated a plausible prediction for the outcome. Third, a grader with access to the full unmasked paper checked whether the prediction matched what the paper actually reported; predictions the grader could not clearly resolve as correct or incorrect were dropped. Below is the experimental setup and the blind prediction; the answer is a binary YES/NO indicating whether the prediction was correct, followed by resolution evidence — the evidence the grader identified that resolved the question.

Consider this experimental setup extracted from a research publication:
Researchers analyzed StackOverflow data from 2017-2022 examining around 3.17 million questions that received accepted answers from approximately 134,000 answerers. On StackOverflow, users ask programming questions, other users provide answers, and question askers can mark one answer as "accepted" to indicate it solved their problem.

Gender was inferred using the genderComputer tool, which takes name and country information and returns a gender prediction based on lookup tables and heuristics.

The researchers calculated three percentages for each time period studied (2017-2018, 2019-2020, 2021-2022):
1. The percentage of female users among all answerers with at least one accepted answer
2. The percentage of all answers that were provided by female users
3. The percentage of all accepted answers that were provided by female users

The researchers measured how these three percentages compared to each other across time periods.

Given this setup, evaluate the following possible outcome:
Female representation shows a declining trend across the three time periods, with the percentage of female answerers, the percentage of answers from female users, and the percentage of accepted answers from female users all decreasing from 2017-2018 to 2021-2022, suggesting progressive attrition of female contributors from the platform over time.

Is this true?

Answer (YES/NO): NO